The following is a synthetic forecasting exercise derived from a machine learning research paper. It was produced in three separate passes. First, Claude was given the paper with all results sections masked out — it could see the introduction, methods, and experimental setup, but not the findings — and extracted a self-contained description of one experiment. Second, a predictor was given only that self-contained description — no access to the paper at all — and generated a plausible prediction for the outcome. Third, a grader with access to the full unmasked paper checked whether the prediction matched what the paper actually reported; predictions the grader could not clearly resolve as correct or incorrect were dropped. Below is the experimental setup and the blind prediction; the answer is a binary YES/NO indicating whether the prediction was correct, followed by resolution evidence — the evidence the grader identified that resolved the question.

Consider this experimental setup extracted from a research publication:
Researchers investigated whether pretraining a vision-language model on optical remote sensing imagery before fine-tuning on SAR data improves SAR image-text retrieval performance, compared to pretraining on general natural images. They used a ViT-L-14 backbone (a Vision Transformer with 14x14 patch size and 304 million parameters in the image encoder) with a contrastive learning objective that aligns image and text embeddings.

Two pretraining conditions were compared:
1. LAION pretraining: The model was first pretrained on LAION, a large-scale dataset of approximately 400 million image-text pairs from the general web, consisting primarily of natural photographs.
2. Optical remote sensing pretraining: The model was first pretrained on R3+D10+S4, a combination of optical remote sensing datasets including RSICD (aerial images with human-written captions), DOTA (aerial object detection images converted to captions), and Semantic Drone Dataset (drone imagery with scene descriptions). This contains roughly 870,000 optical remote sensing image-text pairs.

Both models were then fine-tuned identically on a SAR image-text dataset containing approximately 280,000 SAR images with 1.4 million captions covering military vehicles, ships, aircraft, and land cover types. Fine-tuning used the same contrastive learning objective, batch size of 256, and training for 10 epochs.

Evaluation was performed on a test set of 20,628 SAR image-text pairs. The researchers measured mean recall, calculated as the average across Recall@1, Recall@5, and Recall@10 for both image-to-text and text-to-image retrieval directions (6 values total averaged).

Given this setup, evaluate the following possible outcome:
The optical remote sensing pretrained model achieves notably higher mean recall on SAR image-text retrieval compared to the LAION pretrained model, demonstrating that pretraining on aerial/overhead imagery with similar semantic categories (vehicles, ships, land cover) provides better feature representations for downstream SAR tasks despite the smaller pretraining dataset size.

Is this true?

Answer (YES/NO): NO